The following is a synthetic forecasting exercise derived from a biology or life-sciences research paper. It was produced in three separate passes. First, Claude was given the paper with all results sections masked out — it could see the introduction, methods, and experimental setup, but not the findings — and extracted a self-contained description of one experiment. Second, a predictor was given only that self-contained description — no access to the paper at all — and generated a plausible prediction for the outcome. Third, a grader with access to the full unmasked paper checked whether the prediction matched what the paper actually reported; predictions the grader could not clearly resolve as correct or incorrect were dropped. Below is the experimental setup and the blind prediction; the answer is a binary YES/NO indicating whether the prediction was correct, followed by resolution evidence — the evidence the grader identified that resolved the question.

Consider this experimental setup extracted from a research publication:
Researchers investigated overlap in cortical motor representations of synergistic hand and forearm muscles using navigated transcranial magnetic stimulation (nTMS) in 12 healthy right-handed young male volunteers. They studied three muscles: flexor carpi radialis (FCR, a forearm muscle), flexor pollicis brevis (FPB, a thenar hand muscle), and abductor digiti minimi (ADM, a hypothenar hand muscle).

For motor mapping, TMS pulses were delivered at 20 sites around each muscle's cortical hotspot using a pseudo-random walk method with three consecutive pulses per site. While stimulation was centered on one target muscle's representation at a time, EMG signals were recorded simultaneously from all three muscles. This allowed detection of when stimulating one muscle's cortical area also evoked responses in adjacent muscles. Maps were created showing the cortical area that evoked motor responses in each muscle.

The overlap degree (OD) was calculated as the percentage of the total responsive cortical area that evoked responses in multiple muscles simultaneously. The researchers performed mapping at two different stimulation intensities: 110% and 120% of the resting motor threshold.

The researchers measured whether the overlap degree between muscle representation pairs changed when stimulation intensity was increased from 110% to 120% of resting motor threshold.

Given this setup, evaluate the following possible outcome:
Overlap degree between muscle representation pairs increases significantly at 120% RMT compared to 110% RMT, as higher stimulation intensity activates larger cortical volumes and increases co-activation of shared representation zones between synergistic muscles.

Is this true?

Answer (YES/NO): YES